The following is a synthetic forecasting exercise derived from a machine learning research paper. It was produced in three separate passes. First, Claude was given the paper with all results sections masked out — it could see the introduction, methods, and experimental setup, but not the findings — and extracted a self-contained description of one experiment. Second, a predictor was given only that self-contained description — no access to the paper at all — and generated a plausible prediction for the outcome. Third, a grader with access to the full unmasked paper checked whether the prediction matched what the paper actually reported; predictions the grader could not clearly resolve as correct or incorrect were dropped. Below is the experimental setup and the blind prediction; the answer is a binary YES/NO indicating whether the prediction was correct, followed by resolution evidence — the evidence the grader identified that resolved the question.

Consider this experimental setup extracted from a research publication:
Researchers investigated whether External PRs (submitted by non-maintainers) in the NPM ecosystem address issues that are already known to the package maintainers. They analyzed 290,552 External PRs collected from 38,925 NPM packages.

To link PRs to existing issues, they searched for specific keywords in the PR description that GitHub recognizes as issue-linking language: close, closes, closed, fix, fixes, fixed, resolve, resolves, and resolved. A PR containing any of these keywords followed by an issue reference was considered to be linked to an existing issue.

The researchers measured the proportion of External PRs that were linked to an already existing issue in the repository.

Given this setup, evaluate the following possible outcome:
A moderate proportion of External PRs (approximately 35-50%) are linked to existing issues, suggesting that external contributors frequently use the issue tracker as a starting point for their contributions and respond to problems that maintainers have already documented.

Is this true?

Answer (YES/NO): NO